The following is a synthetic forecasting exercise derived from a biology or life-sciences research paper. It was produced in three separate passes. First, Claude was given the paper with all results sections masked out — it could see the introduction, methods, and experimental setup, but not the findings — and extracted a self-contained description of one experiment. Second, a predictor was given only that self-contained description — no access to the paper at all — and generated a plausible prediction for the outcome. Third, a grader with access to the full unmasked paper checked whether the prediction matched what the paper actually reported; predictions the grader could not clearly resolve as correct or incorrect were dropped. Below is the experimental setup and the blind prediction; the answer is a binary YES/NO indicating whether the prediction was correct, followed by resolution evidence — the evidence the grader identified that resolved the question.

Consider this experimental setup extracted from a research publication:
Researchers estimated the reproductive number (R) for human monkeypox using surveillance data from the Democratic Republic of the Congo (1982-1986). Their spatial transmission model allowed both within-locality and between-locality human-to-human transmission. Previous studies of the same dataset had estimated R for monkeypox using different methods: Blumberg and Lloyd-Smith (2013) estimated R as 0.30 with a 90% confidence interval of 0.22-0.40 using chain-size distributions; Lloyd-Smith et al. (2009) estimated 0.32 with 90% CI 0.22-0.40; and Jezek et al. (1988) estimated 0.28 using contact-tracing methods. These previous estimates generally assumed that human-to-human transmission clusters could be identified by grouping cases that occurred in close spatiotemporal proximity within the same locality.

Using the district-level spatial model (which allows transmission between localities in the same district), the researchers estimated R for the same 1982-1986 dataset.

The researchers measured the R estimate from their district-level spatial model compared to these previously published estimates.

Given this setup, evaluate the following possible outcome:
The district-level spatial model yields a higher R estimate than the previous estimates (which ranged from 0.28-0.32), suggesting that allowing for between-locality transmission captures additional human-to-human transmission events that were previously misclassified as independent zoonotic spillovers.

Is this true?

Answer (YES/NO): YES